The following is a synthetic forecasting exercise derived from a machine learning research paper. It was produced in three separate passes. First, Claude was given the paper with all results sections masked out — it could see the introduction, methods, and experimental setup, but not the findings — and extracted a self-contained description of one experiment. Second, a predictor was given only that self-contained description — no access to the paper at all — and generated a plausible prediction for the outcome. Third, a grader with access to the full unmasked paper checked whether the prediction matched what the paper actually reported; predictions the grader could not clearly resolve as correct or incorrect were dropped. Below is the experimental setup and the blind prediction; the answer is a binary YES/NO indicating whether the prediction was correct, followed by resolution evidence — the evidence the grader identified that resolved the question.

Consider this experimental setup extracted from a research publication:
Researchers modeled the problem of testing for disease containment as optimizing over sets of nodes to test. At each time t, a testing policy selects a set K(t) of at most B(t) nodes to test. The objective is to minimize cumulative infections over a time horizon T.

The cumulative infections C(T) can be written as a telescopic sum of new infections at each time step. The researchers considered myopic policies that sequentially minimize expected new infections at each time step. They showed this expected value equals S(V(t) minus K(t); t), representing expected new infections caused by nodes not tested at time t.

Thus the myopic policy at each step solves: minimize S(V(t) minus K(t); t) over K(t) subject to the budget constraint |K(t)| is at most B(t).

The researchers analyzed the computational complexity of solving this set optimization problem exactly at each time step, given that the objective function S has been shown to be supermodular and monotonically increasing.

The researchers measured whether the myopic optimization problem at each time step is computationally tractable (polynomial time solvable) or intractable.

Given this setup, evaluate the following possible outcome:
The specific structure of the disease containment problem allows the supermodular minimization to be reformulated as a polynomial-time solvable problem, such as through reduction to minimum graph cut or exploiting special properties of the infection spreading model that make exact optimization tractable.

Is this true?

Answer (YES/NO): NO